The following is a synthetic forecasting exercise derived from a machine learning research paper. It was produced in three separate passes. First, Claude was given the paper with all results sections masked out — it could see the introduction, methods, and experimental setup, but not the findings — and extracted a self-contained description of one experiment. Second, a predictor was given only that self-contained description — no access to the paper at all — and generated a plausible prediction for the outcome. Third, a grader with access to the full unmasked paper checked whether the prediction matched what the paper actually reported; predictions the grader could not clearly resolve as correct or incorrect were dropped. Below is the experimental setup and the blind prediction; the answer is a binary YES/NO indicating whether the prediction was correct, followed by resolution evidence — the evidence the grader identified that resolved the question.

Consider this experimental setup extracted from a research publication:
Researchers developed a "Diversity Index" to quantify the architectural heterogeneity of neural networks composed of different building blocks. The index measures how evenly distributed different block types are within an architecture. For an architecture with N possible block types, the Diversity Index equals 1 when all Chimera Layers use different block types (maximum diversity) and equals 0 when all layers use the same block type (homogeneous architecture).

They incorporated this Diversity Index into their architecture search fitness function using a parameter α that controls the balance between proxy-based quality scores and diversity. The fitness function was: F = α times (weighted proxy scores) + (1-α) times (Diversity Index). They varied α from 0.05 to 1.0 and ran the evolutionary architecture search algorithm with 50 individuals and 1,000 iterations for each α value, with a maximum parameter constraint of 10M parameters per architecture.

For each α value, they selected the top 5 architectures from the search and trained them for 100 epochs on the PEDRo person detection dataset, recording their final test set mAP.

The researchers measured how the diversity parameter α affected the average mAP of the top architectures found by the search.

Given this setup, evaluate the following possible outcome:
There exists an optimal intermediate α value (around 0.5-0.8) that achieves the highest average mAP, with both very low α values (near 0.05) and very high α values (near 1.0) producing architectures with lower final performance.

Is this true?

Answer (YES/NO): NO